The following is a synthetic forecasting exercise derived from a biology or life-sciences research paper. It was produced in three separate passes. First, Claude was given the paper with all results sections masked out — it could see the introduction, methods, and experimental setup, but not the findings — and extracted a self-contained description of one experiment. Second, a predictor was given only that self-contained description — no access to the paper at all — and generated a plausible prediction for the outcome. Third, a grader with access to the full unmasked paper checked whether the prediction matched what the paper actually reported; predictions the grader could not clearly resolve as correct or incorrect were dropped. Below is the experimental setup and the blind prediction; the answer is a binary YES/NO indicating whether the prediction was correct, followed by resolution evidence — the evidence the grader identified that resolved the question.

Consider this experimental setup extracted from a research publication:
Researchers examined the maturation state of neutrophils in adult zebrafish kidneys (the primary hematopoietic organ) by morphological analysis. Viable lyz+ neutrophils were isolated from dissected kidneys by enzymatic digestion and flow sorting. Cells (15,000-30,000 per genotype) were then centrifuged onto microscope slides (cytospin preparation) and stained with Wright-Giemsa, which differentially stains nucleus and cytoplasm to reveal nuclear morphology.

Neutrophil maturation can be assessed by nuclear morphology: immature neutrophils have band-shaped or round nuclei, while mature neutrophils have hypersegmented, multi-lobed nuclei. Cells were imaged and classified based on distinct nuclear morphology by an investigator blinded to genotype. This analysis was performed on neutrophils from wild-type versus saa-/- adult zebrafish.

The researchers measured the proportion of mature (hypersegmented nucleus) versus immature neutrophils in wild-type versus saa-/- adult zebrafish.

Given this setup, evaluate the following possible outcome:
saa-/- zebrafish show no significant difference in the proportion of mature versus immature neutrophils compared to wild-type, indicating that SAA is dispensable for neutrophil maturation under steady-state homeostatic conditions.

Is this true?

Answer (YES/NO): NO